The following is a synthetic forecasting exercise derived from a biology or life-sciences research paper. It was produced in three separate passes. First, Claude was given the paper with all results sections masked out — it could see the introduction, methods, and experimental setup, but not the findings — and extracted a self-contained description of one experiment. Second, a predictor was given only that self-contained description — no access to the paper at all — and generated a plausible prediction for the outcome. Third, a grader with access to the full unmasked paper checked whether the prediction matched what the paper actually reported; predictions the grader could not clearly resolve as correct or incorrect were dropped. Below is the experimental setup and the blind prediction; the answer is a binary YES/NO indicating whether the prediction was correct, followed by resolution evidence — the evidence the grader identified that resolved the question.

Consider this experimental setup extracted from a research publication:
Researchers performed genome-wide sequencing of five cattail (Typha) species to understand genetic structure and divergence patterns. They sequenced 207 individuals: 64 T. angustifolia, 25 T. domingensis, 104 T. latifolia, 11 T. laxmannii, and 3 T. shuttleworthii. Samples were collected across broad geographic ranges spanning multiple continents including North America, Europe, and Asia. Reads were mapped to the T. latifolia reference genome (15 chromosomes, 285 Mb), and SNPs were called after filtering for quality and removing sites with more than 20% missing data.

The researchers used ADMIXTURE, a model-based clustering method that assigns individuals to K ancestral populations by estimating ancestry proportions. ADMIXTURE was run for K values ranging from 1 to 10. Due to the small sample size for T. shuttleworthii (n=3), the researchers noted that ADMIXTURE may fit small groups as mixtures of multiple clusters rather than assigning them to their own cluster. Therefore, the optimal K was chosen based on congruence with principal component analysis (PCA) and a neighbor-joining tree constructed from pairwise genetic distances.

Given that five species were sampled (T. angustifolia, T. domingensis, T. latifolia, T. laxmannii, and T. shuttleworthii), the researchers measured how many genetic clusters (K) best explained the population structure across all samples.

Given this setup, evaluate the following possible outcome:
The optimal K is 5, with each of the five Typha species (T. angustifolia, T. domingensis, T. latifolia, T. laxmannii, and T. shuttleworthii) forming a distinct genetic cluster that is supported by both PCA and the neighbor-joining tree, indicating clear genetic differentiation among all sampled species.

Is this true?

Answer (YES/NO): NO